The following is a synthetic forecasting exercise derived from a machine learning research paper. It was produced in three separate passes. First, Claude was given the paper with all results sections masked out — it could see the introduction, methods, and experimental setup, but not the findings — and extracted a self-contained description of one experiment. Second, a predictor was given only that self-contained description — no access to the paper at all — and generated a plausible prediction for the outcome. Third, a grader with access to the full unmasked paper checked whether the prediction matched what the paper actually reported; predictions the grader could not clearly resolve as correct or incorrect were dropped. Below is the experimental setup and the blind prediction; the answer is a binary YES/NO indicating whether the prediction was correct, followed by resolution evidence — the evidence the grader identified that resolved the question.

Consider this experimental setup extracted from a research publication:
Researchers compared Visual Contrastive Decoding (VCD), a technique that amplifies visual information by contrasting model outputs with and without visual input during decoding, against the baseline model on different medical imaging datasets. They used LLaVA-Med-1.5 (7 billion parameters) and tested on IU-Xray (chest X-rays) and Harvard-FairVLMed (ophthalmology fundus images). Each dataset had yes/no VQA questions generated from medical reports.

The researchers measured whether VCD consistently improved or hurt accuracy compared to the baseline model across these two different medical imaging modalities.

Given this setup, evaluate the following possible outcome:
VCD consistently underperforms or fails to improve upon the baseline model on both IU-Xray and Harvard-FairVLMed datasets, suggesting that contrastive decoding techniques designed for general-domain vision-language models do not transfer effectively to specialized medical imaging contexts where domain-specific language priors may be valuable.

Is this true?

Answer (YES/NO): NO